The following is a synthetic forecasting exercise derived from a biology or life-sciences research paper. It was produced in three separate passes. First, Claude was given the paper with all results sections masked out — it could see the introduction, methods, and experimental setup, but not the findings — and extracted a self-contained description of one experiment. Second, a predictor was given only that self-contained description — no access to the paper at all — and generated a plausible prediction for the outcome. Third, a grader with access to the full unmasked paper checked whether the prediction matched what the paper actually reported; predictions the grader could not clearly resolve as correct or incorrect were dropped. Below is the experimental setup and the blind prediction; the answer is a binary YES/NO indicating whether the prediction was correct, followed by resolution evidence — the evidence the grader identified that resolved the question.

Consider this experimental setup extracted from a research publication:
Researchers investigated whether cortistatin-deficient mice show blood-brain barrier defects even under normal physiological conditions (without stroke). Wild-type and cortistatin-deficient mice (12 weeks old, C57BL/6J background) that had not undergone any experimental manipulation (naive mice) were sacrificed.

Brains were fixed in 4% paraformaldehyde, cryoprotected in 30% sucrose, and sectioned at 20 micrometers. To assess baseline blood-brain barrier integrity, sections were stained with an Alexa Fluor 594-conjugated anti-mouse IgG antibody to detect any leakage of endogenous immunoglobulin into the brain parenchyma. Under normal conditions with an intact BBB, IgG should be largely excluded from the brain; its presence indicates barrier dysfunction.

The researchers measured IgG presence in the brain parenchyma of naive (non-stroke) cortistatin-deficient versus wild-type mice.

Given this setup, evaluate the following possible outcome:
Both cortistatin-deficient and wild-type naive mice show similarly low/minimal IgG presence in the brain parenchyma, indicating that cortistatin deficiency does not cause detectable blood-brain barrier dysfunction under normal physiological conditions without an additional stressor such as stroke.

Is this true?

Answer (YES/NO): NO